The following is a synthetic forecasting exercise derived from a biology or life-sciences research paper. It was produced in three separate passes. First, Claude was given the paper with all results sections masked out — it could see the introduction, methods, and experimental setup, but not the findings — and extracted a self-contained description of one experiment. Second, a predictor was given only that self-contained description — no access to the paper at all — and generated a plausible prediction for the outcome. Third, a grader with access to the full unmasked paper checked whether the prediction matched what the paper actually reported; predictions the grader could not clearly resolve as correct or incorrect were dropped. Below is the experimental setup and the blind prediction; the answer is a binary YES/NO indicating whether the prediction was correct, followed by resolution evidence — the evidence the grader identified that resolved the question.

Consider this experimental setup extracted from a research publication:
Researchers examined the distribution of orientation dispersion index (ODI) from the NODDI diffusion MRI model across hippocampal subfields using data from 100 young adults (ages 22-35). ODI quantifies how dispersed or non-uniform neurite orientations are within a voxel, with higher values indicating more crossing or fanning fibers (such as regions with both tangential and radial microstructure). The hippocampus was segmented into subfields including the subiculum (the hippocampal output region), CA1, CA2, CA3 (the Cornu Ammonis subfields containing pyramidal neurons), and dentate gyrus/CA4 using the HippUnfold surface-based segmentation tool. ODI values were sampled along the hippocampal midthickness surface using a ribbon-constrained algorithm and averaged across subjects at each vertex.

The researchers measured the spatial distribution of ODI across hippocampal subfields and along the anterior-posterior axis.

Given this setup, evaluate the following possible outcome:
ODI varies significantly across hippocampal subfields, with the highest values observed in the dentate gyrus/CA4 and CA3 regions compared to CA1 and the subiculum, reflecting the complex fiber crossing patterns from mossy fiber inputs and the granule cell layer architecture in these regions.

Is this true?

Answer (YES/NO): NO